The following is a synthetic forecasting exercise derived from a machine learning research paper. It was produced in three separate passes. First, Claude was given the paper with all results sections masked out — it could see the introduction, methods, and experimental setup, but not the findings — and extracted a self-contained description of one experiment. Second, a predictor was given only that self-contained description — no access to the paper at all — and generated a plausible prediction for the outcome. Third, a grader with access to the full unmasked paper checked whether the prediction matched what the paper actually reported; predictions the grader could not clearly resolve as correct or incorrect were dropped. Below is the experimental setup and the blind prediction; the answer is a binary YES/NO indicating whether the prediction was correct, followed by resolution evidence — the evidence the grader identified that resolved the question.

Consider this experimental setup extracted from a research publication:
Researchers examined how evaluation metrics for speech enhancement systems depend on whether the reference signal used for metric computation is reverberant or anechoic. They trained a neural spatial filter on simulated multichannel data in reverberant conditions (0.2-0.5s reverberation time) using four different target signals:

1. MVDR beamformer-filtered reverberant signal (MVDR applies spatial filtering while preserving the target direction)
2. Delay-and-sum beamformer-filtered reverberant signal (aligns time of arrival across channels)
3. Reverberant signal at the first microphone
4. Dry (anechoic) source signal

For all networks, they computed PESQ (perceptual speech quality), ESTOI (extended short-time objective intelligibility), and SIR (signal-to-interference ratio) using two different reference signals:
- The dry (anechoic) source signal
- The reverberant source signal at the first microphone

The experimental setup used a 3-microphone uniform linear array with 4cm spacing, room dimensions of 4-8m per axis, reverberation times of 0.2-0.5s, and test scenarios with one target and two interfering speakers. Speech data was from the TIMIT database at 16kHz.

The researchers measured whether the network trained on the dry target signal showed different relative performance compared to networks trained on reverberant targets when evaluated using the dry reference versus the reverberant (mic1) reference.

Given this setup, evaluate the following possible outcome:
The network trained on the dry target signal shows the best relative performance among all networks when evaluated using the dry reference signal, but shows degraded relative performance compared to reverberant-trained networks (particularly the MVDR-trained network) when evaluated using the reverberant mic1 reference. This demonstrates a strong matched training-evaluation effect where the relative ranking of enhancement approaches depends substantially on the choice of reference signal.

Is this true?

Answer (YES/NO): NO